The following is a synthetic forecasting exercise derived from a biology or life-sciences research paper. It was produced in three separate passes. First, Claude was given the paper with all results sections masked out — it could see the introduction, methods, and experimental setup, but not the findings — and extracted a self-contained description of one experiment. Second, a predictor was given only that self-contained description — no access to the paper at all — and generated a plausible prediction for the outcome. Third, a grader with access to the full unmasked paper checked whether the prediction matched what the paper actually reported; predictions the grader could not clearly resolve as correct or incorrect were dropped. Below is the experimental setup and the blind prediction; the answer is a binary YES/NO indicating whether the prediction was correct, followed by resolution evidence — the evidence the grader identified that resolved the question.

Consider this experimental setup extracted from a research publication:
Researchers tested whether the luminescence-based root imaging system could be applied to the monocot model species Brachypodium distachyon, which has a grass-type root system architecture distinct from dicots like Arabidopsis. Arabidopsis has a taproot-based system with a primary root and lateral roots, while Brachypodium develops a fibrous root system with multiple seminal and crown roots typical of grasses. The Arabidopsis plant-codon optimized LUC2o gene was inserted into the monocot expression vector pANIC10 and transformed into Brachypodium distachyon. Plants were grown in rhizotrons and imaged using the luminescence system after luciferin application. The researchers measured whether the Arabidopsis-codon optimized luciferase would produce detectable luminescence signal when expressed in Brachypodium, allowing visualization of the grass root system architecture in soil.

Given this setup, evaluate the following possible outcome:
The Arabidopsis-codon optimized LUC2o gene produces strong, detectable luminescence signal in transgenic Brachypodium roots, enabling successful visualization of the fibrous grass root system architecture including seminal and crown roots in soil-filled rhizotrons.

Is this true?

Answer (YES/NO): YES